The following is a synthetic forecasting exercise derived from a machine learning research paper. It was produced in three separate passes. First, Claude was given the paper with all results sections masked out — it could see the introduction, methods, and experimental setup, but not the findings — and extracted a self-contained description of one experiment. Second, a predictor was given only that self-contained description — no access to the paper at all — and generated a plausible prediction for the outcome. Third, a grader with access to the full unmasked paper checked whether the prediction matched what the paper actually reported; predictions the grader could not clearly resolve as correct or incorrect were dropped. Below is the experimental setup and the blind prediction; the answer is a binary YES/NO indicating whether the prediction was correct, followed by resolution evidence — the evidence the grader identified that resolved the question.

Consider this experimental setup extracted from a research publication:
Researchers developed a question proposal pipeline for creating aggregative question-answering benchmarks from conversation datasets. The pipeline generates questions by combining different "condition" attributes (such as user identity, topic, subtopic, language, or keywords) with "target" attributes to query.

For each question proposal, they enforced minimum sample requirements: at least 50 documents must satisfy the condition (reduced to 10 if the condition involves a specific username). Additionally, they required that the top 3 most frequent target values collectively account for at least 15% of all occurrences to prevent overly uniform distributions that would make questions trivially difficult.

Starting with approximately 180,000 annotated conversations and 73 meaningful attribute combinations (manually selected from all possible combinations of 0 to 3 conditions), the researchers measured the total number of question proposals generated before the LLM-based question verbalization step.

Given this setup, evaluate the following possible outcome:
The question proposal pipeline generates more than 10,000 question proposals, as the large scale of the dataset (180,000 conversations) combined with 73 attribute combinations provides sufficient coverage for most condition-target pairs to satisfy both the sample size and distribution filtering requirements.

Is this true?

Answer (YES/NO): NO